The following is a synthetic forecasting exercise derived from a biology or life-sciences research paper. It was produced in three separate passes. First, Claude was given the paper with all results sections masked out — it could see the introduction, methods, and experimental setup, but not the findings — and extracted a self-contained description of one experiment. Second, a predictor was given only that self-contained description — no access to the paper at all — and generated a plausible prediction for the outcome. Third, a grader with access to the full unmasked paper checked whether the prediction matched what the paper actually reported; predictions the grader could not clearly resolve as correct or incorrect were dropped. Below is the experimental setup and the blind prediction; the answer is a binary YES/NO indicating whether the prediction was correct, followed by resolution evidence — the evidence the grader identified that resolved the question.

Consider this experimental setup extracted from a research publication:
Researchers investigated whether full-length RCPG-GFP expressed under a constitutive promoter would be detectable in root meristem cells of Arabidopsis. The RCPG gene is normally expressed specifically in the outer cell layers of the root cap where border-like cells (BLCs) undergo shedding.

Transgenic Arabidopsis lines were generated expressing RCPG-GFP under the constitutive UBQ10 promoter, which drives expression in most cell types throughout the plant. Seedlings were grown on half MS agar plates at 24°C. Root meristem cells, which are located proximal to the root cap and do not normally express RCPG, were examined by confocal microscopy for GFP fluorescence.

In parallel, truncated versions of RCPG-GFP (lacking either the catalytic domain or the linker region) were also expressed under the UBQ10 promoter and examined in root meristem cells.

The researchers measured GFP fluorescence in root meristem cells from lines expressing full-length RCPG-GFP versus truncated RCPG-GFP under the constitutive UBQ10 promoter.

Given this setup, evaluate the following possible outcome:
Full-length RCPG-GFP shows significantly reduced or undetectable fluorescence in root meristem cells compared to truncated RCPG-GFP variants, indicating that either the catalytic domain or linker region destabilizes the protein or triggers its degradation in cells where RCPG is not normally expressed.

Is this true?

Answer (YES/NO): NO